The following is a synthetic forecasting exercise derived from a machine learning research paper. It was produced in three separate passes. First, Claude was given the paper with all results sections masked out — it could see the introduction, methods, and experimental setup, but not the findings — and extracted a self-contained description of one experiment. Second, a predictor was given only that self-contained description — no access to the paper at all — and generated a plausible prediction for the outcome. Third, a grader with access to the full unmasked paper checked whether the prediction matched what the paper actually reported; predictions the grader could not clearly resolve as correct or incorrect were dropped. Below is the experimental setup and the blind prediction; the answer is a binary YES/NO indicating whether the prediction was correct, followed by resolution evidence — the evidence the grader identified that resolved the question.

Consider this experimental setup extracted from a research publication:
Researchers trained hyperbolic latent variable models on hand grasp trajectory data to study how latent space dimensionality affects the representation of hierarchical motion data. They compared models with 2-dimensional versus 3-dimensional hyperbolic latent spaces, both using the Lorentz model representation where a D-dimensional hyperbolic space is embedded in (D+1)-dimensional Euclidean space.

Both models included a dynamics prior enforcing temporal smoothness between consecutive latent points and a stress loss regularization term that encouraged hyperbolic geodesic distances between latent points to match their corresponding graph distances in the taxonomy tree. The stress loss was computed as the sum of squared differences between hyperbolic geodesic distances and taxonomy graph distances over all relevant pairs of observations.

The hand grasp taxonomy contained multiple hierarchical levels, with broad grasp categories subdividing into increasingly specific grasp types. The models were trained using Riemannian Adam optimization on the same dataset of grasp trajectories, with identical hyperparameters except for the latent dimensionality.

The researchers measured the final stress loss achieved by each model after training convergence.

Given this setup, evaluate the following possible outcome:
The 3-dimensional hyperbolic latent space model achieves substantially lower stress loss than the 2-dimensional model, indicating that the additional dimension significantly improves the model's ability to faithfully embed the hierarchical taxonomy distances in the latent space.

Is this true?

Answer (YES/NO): NO